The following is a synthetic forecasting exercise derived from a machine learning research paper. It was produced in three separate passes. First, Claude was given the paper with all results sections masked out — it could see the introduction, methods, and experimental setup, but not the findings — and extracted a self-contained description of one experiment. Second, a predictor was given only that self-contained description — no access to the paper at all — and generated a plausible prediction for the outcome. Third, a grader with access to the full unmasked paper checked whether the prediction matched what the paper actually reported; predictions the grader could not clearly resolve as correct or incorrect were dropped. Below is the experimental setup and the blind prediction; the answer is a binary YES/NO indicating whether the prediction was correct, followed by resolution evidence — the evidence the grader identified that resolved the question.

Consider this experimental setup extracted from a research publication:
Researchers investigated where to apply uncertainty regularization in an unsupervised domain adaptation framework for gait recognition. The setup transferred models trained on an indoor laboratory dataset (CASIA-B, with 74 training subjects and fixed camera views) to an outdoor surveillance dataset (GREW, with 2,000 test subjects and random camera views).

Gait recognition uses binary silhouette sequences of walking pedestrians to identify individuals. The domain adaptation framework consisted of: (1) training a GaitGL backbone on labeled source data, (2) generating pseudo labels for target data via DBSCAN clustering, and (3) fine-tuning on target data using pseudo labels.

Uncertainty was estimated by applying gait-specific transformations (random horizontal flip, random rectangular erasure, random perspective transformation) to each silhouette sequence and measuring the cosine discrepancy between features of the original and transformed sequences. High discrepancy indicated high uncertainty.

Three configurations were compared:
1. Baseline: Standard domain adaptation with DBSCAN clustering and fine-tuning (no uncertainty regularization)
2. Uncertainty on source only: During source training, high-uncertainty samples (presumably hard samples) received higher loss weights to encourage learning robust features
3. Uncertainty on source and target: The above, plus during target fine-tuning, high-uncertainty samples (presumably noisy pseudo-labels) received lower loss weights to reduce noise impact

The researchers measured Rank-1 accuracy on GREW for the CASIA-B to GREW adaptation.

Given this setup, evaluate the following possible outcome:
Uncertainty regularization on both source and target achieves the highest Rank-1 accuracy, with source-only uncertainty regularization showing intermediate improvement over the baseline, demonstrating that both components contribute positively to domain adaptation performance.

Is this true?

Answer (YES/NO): YES